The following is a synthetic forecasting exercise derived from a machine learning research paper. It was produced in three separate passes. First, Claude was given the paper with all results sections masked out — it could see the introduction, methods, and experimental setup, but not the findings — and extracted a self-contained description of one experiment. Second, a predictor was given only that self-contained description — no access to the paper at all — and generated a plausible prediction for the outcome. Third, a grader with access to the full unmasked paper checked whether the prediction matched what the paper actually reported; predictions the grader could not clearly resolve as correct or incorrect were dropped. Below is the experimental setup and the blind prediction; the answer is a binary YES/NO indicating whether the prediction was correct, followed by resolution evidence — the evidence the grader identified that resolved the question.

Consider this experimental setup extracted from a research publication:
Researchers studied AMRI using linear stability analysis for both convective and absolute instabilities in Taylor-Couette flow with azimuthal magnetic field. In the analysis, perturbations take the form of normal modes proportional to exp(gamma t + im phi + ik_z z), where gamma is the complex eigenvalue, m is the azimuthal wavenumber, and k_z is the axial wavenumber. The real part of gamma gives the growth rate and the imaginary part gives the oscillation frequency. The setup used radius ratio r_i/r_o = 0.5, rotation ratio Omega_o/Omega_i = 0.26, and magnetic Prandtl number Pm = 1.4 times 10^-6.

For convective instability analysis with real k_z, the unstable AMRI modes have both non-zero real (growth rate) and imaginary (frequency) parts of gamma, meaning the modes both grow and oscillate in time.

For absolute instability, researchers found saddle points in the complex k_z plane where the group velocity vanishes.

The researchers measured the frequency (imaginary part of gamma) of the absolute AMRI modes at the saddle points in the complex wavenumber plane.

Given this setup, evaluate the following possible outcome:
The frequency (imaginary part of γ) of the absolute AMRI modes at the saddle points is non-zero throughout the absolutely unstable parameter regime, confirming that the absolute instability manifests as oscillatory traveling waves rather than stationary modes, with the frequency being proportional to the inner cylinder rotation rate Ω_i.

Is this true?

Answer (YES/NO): YES